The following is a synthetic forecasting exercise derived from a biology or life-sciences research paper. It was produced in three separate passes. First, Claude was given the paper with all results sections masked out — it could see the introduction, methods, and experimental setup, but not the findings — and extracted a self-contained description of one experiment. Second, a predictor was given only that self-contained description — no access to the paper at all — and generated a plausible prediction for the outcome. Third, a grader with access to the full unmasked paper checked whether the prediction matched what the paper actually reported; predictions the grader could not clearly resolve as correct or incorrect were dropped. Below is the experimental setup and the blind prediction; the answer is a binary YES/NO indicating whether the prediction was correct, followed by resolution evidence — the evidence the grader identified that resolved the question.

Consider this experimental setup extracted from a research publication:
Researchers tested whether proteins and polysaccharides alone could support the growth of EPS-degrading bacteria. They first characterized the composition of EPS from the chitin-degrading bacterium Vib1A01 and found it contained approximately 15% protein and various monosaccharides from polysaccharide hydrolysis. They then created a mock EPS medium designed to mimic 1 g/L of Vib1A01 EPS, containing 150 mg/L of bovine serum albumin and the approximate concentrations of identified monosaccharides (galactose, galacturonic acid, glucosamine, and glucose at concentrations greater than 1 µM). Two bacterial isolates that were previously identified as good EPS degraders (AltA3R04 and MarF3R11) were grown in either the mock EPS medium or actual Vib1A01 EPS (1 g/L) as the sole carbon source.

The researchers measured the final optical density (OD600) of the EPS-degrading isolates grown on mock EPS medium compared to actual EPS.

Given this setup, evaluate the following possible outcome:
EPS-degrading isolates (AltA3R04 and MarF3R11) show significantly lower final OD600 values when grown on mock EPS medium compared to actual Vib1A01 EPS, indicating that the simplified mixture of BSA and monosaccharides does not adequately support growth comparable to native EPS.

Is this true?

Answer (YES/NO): YES